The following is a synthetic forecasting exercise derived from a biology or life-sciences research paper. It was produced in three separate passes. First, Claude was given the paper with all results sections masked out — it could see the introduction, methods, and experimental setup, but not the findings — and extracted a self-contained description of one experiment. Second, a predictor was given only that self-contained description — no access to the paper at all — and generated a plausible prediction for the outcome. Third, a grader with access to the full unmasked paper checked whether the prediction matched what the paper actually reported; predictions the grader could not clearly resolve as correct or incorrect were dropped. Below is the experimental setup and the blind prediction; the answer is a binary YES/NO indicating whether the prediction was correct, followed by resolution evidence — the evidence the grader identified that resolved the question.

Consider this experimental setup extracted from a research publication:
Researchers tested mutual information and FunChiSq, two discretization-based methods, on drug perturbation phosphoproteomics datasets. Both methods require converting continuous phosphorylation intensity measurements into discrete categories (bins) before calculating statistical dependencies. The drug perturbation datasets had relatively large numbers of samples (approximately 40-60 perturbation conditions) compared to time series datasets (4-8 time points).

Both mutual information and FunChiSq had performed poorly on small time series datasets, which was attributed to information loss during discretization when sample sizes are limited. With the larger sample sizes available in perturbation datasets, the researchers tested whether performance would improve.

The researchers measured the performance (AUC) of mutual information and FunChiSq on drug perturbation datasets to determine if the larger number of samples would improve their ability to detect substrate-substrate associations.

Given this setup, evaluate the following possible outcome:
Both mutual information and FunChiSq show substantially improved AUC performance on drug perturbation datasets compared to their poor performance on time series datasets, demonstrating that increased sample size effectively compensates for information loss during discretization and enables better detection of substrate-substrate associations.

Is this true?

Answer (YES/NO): NO